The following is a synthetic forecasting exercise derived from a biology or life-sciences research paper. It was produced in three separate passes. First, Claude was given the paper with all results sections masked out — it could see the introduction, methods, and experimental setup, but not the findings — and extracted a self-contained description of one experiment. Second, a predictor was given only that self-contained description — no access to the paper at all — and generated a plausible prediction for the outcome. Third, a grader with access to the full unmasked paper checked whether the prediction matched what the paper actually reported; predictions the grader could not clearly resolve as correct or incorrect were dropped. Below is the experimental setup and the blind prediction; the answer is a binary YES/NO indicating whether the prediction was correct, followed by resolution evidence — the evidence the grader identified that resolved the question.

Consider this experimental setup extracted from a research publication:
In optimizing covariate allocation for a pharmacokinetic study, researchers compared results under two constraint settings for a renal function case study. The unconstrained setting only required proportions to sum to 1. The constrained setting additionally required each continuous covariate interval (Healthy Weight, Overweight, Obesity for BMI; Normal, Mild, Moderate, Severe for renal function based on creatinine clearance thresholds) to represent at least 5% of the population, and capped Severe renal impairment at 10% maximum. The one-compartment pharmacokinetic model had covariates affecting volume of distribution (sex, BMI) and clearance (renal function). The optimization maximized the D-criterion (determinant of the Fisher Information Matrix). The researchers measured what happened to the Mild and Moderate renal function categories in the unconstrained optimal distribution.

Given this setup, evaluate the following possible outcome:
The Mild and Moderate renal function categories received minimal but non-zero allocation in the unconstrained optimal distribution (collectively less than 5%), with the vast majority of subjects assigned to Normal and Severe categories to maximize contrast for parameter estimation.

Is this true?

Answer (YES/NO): NO